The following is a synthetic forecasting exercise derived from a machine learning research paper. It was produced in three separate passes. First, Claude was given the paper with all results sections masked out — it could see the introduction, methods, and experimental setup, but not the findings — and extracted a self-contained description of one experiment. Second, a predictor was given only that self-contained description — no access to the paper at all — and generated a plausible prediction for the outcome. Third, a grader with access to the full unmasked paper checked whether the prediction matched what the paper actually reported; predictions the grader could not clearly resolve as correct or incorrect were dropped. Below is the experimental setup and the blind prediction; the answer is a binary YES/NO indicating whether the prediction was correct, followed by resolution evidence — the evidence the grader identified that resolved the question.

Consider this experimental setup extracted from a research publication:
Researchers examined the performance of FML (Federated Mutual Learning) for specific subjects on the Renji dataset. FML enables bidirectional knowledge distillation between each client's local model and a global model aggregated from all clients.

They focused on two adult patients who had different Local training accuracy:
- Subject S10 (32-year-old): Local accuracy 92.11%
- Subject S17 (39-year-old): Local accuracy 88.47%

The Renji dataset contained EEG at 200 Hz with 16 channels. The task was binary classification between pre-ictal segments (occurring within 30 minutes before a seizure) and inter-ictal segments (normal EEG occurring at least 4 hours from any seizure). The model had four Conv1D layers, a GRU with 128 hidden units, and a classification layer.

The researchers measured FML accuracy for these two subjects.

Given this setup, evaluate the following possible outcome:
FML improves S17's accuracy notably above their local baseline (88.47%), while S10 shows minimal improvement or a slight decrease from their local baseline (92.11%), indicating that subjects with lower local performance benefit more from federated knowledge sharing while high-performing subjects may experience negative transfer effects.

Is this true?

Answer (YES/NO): NO